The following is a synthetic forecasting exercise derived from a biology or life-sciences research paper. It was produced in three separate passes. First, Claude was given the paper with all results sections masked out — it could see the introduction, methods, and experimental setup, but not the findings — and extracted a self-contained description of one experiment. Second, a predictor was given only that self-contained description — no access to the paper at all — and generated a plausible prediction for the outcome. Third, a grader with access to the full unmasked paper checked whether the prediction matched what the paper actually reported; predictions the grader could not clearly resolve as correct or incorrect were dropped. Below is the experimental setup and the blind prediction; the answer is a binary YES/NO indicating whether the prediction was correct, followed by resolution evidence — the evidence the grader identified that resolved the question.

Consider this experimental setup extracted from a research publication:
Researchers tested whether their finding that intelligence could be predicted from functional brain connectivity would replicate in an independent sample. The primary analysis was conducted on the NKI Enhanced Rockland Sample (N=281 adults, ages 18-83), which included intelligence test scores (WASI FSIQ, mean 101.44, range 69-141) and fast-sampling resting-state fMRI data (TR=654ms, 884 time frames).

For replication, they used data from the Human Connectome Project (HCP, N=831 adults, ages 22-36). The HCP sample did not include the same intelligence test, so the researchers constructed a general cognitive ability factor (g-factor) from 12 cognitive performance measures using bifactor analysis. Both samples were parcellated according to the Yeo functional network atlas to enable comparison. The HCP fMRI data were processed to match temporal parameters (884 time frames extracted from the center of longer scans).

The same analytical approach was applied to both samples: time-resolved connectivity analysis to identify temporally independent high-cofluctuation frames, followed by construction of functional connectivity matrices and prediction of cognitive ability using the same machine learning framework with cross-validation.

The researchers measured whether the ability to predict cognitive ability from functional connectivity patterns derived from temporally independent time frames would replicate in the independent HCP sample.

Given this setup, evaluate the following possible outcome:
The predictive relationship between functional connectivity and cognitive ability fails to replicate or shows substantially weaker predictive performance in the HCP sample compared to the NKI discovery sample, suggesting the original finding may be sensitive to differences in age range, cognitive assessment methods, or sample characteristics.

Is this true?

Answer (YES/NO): NO